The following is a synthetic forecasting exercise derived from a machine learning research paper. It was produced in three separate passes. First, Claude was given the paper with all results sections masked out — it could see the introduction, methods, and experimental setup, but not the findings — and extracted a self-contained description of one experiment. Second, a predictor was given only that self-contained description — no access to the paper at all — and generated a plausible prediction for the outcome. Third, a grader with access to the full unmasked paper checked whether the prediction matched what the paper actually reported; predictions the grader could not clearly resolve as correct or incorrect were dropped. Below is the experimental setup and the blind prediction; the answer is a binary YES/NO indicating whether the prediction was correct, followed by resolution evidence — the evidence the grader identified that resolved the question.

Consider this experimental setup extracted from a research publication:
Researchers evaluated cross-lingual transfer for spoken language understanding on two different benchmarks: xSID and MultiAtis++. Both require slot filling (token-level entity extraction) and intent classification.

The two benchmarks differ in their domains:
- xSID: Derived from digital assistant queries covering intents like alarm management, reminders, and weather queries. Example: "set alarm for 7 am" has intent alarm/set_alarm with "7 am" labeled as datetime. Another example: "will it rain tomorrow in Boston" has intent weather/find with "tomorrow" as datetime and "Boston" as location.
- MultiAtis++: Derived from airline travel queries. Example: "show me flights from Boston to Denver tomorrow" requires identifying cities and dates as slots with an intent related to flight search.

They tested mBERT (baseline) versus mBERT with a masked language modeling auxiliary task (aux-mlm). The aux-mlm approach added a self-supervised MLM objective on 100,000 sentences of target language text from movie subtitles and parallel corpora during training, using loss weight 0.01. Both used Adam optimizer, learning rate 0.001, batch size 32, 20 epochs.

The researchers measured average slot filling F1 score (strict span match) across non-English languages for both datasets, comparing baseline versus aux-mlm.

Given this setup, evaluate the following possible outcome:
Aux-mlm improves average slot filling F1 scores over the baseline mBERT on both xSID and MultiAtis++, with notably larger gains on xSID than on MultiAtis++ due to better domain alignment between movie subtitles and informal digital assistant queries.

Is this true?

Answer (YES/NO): NO